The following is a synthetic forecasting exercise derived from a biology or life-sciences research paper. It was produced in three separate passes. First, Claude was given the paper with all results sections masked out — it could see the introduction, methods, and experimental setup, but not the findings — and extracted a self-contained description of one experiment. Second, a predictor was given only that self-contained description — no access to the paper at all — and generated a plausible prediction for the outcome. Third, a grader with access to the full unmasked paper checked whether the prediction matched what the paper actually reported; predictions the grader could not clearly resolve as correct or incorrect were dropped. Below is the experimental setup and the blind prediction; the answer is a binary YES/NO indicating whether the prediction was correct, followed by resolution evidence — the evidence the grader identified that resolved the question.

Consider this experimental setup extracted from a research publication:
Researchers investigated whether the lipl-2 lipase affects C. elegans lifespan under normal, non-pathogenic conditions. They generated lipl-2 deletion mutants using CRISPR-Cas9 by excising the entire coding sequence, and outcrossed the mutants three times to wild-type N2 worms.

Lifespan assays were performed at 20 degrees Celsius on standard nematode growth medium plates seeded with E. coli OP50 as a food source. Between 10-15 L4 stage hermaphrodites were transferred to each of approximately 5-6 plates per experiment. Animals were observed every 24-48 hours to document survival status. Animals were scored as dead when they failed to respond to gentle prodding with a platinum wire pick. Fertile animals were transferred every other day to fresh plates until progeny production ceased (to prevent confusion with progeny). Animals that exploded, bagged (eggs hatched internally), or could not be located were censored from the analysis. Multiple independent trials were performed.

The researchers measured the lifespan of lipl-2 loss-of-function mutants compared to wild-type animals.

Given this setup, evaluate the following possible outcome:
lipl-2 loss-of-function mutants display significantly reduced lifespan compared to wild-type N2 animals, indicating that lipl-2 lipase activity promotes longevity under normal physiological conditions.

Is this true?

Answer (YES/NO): NO